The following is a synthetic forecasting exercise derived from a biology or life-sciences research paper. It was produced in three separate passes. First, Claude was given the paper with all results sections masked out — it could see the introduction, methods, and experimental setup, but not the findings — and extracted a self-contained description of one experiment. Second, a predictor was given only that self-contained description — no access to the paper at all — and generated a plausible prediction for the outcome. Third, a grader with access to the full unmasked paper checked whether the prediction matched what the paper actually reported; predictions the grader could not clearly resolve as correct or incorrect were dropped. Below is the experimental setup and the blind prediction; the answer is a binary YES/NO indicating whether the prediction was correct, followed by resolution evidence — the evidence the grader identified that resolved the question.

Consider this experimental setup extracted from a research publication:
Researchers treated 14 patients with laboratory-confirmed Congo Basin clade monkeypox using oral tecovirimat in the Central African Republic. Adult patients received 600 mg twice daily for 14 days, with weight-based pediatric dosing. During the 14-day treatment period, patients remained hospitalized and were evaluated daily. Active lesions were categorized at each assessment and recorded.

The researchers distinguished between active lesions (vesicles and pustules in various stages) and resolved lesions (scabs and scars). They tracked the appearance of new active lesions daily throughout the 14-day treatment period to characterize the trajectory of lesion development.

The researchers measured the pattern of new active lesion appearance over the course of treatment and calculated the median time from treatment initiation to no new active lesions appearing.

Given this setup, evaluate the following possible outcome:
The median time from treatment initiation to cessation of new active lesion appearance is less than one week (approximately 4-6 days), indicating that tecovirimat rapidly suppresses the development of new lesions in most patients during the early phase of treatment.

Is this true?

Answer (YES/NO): YES